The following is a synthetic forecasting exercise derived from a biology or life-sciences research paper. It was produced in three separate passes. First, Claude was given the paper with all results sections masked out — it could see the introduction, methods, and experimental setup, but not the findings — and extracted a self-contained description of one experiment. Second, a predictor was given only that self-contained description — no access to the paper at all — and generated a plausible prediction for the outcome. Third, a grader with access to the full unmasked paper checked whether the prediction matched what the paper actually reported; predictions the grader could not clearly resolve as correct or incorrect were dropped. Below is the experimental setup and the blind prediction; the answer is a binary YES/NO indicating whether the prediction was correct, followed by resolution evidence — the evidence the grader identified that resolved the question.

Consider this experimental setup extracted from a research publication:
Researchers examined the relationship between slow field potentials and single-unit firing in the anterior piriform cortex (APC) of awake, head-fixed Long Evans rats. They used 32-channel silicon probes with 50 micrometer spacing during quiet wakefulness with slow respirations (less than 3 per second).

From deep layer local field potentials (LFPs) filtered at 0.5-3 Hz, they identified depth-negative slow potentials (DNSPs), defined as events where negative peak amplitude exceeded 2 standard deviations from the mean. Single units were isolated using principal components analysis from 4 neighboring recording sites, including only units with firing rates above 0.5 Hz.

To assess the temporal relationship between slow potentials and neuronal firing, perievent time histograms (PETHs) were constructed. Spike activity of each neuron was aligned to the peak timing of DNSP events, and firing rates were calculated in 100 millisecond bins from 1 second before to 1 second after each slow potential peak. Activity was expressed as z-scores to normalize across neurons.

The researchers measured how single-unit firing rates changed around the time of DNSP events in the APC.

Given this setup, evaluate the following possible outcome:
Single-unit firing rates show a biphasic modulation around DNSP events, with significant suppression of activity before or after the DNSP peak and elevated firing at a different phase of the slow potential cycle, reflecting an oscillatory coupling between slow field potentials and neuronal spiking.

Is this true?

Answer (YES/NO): NO